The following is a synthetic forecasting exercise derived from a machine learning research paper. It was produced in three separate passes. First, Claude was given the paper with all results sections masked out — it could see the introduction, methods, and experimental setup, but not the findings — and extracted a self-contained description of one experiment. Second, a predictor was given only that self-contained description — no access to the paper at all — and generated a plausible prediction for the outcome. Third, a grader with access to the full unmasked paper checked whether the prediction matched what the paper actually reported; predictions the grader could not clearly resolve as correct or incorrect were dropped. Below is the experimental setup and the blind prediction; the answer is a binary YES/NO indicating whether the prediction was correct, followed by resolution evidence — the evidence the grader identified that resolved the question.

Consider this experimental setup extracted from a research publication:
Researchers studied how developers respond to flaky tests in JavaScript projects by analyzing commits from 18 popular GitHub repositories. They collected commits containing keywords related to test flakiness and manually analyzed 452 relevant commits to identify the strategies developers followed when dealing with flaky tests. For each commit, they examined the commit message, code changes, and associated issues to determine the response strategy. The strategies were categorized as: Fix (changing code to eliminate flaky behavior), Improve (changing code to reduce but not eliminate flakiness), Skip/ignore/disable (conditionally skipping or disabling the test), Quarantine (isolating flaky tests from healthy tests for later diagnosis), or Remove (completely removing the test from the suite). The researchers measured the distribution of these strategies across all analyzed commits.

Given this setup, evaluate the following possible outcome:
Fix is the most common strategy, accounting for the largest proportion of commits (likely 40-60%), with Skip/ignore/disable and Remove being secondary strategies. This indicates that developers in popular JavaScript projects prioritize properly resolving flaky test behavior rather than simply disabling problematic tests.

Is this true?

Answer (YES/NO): NO